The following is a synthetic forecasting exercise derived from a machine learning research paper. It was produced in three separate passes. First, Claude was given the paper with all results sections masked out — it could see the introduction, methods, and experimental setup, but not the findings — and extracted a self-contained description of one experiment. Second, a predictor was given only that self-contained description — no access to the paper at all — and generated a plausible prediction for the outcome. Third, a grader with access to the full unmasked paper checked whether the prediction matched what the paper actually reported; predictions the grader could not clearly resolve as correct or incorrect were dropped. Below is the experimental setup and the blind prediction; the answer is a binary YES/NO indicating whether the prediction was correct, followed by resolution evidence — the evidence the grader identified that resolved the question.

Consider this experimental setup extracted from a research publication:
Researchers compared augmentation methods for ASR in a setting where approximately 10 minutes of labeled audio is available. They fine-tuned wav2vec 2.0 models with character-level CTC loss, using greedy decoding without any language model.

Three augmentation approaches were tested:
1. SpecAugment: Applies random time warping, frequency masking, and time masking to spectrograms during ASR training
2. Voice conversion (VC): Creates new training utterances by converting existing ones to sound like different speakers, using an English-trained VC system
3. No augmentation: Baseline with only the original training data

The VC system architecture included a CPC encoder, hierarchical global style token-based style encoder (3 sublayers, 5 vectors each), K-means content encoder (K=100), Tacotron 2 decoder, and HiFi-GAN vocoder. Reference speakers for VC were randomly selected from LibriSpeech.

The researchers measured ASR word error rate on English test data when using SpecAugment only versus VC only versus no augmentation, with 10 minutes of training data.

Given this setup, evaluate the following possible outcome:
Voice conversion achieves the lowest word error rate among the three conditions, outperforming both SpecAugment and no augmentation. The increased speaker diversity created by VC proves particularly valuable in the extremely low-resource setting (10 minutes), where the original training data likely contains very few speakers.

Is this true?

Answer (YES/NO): NO